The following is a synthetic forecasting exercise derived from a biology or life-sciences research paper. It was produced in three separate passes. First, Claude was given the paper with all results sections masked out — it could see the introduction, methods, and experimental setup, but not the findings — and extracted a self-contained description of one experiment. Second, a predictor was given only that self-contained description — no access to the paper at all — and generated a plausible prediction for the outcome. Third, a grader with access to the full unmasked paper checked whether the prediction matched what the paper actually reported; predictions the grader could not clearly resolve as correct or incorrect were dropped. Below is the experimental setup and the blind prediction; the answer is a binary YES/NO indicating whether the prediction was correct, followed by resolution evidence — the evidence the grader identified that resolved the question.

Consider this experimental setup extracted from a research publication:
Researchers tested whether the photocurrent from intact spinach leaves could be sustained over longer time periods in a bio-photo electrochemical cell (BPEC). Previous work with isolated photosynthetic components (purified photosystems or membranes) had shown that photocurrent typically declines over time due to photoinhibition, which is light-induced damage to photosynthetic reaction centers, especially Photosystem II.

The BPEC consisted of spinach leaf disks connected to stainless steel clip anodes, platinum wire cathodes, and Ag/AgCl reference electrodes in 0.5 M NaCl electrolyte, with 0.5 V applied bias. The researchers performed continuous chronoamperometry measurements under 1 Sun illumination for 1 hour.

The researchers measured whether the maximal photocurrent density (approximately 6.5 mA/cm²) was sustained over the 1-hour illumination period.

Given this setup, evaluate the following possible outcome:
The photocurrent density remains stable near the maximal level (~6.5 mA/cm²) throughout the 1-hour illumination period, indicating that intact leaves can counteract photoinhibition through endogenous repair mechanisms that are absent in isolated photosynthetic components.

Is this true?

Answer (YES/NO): YES